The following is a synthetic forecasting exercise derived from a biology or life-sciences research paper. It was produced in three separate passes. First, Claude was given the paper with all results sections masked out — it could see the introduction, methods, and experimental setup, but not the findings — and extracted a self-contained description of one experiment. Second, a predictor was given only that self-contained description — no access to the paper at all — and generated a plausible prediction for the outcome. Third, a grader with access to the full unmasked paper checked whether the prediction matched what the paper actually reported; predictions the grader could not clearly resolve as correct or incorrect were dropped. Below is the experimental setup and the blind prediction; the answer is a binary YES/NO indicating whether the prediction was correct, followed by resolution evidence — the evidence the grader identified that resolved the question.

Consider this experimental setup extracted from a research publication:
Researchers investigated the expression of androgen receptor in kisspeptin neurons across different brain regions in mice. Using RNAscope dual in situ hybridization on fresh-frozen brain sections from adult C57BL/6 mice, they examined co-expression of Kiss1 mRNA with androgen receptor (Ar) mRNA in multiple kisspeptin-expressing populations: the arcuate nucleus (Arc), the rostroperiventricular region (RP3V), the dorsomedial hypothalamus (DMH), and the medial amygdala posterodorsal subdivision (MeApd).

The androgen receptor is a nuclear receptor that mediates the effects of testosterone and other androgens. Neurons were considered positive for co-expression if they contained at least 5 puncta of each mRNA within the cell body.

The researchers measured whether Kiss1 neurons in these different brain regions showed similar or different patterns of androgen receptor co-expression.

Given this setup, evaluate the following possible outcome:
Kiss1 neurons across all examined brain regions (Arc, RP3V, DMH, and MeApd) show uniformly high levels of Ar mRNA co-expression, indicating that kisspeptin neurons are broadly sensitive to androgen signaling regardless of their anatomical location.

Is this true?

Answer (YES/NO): NO